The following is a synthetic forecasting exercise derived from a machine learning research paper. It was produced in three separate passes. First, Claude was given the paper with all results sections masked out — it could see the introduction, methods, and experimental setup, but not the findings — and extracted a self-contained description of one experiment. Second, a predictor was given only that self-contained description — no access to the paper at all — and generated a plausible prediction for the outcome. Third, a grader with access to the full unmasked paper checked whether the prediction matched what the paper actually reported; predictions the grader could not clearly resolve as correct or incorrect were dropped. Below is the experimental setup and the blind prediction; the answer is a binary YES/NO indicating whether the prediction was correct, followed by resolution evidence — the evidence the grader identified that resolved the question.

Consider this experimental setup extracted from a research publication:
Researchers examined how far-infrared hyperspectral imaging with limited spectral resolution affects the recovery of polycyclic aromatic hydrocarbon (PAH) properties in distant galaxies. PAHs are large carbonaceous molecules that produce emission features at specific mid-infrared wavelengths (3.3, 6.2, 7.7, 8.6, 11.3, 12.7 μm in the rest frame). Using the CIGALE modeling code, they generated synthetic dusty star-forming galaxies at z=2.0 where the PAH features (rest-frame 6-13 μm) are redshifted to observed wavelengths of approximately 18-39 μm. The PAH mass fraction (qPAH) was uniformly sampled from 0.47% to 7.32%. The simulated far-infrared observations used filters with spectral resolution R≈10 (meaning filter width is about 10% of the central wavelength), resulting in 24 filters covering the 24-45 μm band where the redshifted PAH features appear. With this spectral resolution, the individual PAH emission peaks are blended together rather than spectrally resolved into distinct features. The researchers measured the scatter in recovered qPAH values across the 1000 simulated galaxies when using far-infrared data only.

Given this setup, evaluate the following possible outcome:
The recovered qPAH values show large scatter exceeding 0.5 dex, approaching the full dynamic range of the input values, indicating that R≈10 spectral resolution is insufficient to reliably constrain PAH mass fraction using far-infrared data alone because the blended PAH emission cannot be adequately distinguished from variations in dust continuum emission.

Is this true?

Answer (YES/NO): NO